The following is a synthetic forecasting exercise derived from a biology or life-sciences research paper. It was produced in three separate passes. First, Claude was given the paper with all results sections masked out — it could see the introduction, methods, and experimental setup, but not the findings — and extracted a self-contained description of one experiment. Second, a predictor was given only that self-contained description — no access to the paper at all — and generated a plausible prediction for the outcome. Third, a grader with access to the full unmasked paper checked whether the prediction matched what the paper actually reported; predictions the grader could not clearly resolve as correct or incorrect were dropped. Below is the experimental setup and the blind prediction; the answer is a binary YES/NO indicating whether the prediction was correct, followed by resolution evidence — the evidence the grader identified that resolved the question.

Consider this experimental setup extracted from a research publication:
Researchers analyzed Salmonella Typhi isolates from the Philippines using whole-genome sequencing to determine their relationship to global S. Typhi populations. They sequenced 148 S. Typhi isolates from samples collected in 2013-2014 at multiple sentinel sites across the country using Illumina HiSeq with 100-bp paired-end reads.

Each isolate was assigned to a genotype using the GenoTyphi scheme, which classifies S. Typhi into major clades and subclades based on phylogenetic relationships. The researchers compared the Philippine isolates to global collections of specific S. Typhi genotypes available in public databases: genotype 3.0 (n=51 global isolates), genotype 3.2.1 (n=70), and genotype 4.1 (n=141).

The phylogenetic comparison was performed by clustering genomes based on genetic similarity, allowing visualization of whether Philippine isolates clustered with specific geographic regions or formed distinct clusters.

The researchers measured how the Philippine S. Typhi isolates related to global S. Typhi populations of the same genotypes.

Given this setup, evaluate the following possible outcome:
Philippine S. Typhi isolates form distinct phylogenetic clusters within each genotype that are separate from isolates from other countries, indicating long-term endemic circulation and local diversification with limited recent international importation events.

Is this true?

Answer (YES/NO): YES